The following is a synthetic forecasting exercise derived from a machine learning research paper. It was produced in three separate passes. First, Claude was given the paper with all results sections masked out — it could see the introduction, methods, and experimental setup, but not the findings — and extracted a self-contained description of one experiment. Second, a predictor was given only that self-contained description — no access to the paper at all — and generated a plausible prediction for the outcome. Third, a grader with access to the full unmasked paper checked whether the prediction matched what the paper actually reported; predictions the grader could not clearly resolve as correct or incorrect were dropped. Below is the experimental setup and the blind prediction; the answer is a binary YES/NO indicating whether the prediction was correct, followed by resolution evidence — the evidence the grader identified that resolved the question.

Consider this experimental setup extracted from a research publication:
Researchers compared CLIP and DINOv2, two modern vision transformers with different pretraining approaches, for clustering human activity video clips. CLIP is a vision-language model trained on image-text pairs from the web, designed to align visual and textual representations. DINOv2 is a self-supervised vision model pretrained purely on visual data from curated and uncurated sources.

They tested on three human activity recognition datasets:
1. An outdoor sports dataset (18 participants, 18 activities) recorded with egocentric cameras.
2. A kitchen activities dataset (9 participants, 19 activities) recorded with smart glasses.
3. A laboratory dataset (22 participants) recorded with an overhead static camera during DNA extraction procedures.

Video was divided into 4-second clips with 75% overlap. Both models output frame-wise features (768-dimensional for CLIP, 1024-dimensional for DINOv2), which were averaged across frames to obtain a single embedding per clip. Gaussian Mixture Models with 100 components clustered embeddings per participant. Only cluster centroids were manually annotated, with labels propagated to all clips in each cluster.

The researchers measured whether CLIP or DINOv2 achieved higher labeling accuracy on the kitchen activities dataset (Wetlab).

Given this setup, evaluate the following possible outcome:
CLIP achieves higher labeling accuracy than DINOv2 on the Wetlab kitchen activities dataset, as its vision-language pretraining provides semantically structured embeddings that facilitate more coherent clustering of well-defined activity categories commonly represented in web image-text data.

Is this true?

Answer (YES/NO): YES